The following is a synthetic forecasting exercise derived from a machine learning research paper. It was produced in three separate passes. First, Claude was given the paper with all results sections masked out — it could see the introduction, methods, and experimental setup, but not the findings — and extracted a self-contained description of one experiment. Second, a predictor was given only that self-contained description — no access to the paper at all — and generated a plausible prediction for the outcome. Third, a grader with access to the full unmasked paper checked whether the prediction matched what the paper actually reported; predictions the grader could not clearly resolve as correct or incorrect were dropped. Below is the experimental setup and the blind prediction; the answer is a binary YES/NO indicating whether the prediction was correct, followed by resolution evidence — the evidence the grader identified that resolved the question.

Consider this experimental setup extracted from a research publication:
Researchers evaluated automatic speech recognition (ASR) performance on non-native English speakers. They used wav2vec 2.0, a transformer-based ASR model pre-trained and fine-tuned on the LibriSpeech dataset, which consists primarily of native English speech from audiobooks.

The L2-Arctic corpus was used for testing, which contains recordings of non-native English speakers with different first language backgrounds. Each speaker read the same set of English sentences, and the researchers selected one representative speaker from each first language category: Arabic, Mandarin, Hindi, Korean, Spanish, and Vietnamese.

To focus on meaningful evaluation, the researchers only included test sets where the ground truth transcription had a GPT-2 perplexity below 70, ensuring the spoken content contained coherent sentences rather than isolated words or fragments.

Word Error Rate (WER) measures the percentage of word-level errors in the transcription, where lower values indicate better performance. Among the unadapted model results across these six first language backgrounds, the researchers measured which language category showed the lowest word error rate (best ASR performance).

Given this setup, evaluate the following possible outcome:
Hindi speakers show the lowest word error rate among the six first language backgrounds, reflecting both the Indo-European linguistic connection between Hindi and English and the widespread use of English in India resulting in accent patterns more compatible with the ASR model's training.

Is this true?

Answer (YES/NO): NO